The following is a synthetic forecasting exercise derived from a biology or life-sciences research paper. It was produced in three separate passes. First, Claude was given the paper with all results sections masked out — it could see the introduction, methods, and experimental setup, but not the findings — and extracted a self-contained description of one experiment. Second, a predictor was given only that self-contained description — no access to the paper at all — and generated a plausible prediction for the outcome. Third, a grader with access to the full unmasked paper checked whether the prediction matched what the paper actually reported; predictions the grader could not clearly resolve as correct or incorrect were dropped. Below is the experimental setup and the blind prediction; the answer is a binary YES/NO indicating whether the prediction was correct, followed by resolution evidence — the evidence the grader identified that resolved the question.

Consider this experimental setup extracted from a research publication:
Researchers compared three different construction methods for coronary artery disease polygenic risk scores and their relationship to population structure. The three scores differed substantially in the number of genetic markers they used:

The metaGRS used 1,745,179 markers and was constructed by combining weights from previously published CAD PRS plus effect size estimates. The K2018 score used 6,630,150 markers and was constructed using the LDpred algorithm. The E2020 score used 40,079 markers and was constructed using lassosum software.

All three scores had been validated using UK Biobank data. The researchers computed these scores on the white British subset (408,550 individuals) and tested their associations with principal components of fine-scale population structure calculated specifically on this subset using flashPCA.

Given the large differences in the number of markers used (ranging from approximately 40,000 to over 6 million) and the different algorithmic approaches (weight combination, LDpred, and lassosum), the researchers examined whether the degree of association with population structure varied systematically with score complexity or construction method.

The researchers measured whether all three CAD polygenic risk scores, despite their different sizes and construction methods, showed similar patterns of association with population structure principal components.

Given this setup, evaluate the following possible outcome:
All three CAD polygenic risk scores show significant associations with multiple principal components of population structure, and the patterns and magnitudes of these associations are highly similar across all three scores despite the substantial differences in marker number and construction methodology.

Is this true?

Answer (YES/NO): NO